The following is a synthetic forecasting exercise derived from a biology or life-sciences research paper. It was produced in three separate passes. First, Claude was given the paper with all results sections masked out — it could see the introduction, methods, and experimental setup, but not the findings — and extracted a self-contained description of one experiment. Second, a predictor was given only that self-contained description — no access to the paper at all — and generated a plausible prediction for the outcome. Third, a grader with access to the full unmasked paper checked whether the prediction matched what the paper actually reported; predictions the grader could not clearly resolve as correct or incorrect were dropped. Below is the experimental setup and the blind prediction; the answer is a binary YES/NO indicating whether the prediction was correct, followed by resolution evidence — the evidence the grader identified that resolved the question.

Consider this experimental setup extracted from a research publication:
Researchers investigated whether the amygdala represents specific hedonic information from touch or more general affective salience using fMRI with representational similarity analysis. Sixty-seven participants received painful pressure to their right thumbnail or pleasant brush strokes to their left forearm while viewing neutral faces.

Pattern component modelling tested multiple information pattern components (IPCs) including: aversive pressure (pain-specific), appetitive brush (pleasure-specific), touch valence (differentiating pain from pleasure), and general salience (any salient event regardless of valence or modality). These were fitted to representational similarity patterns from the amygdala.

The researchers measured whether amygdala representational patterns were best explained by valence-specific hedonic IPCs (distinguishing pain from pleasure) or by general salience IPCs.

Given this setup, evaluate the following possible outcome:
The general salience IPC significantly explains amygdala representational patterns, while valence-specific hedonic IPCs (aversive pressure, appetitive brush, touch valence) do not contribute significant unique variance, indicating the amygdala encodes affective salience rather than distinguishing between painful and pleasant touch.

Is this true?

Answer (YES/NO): NO